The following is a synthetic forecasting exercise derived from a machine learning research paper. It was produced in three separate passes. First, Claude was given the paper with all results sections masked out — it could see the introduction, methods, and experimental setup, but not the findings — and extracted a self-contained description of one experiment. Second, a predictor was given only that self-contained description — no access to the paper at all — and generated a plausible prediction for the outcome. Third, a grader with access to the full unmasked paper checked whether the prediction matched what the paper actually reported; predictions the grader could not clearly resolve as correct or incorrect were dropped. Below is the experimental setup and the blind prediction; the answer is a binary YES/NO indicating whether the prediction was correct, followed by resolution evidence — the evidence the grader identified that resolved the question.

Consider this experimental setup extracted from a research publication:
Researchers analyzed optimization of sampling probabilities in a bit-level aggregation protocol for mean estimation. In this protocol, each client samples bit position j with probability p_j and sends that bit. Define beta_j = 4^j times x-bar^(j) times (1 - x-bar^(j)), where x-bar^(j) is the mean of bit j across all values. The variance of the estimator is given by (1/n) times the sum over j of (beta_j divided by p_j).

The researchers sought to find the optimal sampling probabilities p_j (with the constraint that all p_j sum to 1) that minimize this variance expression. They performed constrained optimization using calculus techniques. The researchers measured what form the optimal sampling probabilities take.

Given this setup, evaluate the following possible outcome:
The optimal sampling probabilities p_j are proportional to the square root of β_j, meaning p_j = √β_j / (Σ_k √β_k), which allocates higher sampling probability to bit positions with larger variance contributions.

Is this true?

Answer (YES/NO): YES